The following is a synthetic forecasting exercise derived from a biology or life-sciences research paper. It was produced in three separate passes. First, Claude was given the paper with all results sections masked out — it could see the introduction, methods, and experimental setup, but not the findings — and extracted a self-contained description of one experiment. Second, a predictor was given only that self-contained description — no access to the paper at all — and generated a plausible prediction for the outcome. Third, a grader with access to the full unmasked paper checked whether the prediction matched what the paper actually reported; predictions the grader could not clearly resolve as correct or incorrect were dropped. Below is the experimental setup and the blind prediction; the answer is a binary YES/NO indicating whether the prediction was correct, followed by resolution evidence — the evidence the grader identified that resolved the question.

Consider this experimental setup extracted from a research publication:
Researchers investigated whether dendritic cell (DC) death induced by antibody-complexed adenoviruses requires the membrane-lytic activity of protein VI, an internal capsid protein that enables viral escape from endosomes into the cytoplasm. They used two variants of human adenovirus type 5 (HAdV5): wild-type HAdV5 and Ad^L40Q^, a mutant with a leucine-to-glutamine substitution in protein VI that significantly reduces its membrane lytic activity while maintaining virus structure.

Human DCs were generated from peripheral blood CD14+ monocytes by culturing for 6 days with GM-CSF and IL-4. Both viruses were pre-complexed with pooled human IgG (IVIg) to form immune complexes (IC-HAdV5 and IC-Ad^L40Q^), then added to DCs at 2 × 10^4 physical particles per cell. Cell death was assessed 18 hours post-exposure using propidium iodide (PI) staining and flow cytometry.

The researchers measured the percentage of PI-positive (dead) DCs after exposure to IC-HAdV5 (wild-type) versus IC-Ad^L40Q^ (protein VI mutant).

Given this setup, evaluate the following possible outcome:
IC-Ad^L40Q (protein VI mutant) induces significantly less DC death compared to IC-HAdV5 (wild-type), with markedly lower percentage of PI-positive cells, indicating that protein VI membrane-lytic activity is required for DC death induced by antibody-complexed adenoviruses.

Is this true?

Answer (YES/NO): YES